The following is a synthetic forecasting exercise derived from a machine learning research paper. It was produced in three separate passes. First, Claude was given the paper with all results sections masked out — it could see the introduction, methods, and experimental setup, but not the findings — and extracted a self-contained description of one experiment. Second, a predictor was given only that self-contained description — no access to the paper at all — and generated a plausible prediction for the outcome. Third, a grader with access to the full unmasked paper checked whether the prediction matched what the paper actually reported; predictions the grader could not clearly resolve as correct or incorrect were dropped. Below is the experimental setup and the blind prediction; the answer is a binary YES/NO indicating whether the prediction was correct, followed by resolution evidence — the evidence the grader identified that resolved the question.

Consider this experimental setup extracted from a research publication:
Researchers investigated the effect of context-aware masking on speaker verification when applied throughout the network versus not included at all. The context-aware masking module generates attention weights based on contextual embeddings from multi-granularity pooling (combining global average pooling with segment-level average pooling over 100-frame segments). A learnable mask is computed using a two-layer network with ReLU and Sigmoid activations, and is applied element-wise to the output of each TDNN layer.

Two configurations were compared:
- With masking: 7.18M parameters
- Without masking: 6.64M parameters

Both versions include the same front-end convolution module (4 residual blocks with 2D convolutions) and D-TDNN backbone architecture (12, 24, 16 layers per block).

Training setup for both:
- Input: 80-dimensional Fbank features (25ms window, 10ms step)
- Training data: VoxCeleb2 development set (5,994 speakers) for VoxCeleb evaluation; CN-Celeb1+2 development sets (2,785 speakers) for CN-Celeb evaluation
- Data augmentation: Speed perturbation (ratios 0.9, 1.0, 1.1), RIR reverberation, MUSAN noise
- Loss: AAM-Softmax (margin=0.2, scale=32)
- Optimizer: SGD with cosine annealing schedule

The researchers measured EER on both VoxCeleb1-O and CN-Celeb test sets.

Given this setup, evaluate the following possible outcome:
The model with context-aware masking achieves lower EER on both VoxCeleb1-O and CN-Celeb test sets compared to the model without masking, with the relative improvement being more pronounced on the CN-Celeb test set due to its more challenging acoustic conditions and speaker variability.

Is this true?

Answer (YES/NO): NO